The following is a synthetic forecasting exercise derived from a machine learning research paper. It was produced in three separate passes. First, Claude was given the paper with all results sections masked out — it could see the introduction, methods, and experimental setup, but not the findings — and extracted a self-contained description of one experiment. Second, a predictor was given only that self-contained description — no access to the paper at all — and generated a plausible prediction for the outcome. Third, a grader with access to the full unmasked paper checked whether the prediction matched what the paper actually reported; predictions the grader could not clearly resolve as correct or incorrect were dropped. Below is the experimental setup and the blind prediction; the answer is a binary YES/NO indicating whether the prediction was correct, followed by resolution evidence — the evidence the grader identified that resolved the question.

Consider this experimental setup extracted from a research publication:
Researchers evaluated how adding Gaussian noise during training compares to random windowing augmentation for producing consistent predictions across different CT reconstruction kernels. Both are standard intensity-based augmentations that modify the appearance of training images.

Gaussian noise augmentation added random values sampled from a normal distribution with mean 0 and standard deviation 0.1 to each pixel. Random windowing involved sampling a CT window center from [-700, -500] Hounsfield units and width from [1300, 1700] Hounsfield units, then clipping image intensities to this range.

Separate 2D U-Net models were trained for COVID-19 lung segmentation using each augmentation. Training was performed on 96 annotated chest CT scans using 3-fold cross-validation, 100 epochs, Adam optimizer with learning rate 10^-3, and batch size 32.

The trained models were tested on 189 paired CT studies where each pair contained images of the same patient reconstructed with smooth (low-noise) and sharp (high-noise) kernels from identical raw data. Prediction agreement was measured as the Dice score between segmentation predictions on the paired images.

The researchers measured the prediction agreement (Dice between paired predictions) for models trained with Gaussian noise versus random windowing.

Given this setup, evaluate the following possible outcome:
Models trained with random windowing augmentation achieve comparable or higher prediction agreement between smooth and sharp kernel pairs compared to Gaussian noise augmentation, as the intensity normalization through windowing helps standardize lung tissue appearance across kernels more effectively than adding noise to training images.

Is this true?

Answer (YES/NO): NO